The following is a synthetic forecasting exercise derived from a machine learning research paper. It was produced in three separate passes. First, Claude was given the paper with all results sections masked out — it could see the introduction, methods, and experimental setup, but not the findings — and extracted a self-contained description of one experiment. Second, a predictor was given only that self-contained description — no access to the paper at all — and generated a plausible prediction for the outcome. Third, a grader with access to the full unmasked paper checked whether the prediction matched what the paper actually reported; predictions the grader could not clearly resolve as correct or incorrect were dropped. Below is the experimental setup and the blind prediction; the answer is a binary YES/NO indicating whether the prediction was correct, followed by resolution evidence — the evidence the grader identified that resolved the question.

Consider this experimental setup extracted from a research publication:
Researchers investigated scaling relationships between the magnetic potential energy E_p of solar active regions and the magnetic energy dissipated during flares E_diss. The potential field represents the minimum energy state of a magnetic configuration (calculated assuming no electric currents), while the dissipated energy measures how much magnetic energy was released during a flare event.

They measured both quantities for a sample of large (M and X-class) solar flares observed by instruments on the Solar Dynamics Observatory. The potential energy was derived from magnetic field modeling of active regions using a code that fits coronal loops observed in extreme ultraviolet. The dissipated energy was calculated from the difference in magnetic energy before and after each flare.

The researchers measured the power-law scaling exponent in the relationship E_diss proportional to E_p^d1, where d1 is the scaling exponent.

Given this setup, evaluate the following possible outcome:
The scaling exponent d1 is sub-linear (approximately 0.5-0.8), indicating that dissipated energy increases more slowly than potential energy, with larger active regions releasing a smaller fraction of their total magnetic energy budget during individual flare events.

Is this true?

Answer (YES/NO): NO